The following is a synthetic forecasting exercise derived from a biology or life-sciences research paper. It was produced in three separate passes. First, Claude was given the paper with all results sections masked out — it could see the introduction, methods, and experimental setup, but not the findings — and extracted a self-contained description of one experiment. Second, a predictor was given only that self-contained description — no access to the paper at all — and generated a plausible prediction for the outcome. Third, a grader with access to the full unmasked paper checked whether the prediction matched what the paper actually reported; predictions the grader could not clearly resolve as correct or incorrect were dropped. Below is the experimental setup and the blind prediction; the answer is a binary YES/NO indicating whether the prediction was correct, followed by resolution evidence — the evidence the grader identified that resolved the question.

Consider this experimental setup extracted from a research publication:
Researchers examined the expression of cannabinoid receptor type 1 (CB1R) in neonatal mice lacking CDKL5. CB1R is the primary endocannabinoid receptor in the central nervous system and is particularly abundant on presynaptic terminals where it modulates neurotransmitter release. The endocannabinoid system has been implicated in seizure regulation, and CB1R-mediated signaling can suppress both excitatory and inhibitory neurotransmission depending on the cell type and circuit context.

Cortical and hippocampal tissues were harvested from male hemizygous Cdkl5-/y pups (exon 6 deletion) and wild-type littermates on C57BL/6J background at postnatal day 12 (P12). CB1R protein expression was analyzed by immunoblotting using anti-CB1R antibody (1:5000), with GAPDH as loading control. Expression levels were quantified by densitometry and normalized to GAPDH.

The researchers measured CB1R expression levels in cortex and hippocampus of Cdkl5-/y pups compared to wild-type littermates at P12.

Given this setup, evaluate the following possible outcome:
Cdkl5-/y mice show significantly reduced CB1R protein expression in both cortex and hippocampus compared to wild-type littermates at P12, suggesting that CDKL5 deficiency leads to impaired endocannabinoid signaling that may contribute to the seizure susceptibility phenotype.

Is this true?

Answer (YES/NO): NO